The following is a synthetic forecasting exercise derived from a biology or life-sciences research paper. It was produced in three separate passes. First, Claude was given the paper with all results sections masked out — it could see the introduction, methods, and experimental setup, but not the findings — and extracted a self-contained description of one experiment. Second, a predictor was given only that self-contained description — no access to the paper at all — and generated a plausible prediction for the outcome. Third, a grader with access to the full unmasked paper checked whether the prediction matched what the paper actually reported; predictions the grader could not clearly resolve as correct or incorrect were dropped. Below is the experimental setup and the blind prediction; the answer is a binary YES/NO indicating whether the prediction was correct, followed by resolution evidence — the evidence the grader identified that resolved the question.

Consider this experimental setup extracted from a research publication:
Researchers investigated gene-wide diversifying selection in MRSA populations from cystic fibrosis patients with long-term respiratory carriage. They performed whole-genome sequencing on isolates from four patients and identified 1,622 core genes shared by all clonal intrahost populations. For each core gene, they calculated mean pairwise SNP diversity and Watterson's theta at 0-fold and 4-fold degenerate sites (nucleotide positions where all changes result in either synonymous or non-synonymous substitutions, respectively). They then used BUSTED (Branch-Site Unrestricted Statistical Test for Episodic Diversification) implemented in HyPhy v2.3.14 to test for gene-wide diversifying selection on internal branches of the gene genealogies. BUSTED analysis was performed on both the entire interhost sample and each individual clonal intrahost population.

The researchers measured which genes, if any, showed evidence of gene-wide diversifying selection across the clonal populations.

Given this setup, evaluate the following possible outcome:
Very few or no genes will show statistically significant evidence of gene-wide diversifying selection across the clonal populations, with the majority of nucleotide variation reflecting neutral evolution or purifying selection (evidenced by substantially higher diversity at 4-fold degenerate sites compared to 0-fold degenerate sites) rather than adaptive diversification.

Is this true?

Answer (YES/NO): YES